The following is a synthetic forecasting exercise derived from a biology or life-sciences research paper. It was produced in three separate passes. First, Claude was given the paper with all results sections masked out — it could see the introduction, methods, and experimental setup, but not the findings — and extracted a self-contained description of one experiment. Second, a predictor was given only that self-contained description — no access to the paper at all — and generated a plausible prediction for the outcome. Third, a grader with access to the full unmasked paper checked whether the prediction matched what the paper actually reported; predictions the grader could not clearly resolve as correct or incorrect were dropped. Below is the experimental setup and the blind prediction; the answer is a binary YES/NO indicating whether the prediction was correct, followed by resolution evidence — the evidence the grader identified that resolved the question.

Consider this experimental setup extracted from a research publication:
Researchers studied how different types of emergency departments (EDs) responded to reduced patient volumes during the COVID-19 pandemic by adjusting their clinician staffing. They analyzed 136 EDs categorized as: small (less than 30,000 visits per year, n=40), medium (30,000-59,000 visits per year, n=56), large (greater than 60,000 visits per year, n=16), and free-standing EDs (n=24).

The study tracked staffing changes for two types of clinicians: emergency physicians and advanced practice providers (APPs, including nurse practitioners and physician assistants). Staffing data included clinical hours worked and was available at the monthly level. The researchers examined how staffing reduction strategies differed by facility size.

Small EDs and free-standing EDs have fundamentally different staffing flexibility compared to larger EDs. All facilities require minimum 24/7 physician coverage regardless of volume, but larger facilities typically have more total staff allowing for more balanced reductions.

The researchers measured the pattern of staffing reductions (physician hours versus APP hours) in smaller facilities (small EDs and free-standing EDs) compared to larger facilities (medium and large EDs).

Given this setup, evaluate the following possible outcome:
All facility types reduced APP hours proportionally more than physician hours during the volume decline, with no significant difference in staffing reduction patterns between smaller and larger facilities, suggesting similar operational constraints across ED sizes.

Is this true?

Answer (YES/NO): NO